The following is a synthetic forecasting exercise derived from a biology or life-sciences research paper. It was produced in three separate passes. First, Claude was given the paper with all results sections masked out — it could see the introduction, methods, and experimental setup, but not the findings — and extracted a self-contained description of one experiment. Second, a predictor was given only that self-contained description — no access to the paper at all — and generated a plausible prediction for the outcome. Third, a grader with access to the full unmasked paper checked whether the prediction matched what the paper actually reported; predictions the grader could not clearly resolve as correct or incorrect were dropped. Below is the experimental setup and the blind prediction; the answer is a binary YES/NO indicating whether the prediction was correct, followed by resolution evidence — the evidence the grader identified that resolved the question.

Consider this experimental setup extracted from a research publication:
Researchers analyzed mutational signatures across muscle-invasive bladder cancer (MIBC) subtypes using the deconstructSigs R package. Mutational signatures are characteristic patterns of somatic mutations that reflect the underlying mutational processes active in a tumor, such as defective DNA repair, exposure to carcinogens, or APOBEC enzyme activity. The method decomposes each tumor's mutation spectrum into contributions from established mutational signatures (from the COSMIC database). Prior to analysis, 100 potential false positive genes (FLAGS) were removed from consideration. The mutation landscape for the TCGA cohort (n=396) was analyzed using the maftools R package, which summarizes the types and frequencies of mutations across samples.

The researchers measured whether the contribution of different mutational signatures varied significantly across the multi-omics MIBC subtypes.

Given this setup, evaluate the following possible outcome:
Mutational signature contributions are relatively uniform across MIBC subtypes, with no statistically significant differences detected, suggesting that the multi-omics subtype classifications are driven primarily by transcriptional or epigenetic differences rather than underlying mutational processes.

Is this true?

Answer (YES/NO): NO